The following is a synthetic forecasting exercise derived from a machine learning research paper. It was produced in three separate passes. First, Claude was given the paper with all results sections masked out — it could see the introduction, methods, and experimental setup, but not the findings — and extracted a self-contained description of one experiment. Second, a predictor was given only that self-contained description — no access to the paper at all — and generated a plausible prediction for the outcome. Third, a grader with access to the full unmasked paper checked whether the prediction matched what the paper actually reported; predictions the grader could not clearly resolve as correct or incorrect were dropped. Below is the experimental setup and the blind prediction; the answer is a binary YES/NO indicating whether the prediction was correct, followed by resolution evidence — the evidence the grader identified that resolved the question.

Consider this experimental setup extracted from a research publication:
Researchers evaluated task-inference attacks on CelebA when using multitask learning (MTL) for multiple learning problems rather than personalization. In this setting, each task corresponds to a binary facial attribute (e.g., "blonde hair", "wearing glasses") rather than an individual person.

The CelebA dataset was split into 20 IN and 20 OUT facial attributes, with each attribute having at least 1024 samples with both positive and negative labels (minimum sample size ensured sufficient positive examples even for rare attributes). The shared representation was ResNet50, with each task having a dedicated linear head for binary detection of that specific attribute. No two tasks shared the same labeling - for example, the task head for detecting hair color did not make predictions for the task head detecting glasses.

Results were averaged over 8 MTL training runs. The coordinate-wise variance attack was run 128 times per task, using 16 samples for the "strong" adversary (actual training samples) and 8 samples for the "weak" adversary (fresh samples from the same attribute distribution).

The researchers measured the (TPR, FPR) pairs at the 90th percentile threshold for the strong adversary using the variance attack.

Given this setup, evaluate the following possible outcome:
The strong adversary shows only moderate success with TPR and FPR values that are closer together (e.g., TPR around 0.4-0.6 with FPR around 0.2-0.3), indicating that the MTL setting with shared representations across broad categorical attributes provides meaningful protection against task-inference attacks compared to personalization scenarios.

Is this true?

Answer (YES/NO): NO